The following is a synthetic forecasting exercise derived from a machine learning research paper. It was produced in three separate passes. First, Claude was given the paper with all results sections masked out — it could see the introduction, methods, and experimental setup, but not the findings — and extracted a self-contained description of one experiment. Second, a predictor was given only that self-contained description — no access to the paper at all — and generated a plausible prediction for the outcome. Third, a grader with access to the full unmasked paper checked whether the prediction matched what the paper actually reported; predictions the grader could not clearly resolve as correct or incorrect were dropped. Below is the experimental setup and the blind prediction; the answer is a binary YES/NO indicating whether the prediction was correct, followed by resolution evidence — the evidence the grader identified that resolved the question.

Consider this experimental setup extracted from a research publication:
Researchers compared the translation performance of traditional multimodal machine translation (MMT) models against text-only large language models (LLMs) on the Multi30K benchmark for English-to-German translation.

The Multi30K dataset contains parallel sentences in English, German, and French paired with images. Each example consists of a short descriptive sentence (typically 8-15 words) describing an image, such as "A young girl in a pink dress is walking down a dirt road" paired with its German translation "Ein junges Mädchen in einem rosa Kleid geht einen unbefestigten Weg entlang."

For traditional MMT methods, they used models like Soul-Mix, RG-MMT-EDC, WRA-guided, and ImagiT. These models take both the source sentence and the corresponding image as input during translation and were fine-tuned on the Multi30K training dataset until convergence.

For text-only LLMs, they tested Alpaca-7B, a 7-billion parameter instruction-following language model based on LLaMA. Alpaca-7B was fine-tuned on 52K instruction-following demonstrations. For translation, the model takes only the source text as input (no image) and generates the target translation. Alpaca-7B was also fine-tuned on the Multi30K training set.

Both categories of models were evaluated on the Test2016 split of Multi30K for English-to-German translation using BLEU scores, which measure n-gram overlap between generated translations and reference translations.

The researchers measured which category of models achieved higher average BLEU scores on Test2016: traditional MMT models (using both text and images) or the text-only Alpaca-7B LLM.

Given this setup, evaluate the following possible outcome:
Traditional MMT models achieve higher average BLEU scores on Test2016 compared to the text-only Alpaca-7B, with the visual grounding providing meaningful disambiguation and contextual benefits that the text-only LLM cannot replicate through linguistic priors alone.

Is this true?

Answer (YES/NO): YES